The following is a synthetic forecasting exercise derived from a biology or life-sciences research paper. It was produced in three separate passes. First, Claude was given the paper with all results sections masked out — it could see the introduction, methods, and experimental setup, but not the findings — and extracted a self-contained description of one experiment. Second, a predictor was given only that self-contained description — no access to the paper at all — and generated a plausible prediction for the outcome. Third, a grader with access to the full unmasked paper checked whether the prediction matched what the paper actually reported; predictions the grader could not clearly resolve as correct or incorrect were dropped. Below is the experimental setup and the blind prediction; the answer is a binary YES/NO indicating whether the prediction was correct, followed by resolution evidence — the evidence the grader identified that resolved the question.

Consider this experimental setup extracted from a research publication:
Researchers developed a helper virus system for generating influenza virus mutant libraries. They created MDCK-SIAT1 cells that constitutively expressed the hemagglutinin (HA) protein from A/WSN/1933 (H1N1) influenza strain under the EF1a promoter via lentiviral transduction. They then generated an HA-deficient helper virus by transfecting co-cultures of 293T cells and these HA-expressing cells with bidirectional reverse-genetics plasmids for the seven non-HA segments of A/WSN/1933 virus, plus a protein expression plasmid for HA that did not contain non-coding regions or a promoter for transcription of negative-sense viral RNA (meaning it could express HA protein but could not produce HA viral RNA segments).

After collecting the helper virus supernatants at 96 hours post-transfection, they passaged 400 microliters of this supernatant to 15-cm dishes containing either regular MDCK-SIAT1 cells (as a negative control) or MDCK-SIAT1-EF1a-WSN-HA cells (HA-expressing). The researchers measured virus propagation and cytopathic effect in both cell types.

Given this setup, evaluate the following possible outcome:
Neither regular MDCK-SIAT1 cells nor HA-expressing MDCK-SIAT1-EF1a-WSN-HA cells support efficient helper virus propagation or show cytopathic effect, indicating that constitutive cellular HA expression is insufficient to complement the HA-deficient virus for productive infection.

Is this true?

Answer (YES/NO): NO